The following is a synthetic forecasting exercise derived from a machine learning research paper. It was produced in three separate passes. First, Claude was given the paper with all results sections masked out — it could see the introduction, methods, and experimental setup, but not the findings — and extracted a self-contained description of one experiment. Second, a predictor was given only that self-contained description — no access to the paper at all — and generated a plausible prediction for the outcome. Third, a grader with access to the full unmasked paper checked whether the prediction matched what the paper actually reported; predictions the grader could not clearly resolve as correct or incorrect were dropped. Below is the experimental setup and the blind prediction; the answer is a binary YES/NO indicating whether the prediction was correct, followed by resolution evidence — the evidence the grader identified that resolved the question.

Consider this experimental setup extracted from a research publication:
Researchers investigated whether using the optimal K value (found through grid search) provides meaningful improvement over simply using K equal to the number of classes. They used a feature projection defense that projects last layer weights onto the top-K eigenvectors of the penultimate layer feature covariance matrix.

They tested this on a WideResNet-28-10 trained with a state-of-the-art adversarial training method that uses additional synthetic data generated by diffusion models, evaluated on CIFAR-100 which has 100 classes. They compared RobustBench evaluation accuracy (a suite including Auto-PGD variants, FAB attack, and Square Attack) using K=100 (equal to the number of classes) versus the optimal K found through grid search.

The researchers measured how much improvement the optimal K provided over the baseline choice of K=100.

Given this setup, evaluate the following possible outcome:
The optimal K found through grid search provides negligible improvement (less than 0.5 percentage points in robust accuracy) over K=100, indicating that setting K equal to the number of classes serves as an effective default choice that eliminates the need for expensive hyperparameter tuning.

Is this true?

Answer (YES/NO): YES